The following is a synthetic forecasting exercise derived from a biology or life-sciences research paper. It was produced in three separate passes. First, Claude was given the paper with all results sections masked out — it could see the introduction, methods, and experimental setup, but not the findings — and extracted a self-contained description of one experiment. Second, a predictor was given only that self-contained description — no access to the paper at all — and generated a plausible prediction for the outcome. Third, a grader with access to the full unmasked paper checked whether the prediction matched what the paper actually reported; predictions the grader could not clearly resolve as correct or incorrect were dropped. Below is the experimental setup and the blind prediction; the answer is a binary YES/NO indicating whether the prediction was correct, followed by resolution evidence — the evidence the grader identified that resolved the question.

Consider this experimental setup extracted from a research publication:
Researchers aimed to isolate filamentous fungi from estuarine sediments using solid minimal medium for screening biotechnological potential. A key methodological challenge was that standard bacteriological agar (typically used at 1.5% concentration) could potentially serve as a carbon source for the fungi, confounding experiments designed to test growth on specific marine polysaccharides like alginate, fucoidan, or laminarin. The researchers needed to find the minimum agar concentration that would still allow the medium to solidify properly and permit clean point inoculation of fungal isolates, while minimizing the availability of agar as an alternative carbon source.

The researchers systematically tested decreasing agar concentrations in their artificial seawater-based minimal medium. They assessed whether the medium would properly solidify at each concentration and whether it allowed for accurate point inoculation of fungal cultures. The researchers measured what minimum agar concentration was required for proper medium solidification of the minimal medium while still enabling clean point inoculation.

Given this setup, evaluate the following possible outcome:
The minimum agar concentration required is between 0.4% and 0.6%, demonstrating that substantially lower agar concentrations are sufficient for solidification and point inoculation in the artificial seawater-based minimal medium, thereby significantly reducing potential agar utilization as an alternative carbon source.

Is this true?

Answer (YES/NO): YES